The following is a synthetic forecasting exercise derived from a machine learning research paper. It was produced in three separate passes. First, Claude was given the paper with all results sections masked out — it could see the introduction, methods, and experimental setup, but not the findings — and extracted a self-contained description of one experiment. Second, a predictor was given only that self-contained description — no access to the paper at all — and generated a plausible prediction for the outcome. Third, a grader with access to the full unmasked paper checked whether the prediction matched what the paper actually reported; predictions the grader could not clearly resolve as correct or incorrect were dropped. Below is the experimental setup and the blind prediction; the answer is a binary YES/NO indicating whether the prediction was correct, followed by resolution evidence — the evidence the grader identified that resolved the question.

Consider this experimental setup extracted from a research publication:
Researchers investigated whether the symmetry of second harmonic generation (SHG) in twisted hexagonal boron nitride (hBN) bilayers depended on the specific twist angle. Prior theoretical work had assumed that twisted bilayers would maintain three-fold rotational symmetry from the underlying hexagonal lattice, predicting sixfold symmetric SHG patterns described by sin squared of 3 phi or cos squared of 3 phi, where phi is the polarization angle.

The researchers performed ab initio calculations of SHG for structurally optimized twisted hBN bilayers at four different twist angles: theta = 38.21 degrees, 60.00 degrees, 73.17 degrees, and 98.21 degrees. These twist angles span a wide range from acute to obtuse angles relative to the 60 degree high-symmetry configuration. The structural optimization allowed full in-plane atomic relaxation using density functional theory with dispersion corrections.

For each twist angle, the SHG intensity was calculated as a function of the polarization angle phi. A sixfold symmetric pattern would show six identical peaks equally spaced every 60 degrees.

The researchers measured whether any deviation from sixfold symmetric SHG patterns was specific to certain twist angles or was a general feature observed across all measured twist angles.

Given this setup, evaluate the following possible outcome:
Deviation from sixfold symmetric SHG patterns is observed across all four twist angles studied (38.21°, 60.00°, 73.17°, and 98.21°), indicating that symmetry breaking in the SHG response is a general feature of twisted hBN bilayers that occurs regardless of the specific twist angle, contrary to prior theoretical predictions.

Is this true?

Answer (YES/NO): NO